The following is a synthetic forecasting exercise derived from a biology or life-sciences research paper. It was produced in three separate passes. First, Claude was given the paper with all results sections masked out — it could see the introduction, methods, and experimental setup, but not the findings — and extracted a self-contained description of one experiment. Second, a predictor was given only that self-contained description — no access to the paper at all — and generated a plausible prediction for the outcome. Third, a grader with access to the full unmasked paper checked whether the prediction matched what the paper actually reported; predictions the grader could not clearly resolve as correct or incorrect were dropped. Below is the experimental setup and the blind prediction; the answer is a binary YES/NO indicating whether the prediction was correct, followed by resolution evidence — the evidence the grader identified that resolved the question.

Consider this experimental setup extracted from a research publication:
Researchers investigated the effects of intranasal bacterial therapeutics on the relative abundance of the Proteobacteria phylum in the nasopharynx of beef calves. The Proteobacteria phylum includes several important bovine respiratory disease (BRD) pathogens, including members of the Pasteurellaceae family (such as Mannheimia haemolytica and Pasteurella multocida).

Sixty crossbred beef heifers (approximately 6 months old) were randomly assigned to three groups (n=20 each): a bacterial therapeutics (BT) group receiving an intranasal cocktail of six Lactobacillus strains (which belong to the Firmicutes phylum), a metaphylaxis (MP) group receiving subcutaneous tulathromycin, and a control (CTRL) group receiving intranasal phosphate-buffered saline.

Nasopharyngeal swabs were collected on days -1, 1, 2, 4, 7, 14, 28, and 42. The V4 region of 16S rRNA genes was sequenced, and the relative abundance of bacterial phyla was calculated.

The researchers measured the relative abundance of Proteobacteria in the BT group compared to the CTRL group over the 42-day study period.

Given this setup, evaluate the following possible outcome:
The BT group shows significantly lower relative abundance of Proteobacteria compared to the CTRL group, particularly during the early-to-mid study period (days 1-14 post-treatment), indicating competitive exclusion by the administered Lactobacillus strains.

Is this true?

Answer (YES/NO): NO